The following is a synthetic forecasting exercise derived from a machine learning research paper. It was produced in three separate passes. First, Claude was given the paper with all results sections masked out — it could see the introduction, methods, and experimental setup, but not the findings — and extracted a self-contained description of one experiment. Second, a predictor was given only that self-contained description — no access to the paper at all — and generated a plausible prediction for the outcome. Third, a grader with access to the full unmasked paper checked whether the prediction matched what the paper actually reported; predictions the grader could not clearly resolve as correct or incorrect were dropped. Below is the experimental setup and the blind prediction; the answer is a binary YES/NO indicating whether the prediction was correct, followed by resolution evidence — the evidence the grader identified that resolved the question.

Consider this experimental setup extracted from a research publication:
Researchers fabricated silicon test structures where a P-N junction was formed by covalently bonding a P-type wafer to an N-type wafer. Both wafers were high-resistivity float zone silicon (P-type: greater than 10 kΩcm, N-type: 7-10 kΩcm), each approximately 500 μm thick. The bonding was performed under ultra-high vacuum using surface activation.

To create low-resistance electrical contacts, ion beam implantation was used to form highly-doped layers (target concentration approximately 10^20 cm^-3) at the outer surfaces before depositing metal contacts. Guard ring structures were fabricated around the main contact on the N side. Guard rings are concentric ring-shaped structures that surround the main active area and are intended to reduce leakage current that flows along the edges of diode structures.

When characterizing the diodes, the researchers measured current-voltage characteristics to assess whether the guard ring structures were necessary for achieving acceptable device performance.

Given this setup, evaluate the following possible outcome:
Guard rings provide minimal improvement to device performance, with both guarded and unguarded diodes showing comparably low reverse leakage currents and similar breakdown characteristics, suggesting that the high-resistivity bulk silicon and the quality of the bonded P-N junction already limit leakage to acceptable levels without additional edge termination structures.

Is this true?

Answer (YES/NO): YES